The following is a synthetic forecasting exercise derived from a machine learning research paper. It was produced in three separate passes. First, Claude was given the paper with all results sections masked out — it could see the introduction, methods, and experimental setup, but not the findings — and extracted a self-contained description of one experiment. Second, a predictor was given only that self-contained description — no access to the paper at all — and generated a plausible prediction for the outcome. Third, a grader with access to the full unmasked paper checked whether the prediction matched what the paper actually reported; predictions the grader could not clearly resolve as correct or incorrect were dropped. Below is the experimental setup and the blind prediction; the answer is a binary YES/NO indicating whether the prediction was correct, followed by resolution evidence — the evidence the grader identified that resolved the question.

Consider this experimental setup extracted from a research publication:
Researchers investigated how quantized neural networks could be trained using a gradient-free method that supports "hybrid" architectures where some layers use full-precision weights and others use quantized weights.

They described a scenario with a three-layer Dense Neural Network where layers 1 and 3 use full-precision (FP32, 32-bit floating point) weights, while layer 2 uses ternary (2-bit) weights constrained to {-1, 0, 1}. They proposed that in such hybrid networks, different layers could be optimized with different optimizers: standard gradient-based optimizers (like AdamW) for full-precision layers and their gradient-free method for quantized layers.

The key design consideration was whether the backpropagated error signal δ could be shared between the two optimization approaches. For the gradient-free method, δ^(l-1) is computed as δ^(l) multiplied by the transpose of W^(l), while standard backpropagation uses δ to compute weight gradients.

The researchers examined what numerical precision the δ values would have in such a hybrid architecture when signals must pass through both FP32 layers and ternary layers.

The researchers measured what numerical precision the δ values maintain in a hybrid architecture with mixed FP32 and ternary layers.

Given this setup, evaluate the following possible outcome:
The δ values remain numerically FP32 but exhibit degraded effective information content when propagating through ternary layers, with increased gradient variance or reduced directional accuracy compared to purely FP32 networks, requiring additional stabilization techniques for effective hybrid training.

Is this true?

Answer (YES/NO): NO